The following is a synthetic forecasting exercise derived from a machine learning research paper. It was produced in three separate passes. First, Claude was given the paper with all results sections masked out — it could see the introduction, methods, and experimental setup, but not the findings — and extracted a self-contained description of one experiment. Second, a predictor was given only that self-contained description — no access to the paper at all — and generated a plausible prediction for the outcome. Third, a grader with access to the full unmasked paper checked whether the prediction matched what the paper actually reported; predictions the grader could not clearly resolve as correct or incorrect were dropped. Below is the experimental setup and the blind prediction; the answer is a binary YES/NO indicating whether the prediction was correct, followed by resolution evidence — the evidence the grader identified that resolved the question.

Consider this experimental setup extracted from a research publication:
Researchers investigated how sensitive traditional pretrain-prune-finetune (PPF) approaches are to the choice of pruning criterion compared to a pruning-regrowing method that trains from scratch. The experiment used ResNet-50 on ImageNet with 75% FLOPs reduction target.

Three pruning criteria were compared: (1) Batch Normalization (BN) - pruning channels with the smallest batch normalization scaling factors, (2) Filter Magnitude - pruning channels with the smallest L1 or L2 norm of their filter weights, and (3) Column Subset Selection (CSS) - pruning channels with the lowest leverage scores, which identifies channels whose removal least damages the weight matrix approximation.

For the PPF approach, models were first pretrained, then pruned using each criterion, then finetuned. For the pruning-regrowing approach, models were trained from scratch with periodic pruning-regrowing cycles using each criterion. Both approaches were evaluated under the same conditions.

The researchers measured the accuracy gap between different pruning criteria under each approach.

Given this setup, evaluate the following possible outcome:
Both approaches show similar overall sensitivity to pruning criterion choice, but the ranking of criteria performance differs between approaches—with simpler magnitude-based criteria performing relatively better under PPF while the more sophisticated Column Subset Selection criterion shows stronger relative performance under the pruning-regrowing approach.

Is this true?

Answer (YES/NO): NO